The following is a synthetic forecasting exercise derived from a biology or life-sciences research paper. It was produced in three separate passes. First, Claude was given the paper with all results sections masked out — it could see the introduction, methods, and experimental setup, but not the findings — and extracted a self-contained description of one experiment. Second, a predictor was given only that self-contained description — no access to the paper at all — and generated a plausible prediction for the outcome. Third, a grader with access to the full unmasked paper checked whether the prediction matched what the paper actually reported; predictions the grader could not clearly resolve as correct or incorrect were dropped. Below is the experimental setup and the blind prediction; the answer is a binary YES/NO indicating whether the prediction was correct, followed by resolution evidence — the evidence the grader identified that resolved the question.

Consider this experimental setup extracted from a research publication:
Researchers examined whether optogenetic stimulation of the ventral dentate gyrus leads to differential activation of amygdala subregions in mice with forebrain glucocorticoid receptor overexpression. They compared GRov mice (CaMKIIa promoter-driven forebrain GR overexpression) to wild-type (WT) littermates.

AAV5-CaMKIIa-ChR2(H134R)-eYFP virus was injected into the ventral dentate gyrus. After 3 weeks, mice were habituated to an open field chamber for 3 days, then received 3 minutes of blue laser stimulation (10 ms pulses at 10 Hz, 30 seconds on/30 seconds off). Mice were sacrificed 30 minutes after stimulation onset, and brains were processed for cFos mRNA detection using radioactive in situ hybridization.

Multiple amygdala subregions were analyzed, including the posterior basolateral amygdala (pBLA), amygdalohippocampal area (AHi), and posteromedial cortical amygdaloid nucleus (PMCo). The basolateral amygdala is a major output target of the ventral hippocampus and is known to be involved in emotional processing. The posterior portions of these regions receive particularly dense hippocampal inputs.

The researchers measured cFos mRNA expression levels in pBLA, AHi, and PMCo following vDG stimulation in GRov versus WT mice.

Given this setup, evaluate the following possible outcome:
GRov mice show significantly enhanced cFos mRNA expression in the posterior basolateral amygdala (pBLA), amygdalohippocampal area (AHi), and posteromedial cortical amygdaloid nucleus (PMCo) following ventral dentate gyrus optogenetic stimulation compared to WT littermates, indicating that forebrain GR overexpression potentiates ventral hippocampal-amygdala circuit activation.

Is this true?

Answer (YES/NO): YES